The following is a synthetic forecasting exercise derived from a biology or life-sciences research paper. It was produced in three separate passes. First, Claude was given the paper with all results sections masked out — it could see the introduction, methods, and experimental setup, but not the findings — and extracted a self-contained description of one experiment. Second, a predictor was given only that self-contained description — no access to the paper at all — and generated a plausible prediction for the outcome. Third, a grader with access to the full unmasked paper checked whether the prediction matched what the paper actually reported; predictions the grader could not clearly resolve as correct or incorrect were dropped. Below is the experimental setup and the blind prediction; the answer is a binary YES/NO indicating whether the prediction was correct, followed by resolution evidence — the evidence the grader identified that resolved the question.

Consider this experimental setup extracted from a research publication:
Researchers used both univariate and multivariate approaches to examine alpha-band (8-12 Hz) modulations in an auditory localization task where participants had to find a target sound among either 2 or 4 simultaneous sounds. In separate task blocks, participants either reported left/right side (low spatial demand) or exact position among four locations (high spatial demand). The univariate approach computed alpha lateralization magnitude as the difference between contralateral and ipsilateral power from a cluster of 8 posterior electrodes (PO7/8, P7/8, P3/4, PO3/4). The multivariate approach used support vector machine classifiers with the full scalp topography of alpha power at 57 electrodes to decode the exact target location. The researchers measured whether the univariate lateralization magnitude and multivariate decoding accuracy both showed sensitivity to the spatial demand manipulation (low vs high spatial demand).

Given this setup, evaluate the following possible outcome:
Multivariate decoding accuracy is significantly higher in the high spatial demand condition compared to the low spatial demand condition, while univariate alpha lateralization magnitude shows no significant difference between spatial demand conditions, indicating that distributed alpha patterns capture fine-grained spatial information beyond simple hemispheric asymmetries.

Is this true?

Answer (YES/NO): YES